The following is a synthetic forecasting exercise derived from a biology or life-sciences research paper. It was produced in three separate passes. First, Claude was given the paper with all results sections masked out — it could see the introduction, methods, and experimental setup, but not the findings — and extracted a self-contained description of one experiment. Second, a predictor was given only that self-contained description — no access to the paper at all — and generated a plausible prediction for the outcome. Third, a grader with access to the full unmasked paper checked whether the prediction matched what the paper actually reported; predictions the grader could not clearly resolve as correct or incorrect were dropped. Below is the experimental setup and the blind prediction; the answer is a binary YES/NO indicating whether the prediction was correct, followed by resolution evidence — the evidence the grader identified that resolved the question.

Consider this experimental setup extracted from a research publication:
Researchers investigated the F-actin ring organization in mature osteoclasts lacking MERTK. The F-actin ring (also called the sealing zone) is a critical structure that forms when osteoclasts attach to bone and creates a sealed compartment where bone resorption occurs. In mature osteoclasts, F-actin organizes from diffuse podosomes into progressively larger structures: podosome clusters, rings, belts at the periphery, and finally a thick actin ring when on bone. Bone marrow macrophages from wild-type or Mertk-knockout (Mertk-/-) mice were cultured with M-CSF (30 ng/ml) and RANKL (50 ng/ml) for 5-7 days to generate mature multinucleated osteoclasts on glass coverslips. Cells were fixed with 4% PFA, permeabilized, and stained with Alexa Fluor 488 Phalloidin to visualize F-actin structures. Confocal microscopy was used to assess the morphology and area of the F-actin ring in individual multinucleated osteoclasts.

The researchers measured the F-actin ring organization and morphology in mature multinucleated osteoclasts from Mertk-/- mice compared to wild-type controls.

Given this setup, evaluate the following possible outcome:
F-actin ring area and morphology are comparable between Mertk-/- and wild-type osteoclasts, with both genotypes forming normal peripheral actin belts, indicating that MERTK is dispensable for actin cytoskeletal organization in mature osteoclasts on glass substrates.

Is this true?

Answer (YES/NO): NO